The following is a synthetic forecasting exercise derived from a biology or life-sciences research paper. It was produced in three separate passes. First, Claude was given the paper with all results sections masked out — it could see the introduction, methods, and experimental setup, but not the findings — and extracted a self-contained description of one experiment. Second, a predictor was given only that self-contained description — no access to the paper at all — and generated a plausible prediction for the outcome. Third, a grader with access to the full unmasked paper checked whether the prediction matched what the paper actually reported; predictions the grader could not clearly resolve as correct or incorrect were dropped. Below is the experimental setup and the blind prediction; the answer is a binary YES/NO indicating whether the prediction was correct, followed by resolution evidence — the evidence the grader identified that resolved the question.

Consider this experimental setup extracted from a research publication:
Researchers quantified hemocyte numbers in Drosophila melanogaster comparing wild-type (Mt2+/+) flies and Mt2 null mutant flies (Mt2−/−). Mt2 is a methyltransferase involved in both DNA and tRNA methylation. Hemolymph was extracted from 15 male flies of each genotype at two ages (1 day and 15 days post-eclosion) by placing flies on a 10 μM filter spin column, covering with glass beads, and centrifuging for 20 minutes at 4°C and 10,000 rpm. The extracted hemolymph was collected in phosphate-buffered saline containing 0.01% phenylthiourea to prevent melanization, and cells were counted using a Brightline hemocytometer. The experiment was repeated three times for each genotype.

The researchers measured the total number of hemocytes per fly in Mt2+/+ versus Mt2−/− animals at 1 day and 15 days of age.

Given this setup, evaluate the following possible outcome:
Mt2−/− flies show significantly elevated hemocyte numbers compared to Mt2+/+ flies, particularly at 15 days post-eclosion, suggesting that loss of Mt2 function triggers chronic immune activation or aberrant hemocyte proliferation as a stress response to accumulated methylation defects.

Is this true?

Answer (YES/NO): YES